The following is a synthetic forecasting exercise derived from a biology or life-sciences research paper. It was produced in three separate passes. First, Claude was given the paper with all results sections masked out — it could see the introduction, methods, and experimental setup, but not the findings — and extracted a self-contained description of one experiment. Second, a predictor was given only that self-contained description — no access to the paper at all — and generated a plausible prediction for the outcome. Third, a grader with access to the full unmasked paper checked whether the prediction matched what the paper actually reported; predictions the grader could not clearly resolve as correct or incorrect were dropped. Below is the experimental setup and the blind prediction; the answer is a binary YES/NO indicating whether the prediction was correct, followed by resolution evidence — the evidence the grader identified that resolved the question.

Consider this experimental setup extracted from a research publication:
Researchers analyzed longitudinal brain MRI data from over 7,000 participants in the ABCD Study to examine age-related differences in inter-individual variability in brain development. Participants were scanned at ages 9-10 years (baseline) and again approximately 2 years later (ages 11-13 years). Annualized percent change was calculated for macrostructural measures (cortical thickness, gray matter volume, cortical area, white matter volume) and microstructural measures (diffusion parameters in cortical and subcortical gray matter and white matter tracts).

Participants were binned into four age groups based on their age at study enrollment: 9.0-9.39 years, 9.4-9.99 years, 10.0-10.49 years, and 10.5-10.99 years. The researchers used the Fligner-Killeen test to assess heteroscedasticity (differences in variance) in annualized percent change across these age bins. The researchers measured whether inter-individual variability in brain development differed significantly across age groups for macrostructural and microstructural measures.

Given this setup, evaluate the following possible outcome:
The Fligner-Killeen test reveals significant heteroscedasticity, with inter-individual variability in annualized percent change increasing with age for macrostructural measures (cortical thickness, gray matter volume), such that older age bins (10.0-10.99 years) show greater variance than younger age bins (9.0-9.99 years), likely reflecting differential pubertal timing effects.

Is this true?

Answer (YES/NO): NO